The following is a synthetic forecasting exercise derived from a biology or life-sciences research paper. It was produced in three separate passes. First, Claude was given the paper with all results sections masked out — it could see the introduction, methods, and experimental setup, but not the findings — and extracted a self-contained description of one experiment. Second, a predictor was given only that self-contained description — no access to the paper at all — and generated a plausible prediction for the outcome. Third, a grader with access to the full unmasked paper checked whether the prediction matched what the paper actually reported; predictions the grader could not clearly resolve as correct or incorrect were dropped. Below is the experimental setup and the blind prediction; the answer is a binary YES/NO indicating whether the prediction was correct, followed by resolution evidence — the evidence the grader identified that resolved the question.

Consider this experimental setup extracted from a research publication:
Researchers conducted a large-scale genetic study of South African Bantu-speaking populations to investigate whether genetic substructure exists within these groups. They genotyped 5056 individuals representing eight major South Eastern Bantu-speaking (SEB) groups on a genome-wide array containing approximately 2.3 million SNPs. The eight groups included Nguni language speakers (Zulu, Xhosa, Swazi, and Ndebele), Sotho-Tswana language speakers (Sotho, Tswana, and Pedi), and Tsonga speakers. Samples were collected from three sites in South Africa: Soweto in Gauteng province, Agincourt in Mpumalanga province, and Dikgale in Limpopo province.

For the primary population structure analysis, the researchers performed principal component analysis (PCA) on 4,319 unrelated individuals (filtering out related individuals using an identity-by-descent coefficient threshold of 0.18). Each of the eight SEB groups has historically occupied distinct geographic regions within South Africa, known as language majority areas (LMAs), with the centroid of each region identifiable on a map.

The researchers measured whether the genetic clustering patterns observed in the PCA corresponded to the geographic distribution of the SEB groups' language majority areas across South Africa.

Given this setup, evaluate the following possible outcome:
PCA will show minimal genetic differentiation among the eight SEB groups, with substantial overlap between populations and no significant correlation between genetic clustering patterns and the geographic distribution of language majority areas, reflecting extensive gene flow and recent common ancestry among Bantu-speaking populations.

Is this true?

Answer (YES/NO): NO